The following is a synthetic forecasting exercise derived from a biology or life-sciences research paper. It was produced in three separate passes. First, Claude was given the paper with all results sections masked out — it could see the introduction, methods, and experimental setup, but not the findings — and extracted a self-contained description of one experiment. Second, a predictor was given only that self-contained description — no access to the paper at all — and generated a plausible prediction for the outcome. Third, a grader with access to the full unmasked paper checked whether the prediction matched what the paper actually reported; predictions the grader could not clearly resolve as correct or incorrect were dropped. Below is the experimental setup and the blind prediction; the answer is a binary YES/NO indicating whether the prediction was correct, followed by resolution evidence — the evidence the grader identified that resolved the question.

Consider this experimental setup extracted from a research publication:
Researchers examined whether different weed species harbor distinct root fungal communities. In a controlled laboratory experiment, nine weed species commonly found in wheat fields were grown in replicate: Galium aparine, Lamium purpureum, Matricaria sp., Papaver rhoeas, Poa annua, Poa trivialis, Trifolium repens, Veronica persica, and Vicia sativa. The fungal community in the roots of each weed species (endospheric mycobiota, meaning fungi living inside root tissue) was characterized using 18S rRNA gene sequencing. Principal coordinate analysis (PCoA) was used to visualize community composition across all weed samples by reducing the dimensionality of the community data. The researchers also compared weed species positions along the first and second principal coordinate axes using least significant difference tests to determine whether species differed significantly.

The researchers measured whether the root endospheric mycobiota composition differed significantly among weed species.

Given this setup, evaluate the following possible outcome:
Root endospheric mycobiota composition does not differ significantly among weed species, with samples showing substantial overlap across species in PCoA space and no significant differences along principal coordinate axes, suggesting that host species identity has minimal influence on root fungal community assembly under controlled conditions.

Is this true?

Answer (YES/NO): NO